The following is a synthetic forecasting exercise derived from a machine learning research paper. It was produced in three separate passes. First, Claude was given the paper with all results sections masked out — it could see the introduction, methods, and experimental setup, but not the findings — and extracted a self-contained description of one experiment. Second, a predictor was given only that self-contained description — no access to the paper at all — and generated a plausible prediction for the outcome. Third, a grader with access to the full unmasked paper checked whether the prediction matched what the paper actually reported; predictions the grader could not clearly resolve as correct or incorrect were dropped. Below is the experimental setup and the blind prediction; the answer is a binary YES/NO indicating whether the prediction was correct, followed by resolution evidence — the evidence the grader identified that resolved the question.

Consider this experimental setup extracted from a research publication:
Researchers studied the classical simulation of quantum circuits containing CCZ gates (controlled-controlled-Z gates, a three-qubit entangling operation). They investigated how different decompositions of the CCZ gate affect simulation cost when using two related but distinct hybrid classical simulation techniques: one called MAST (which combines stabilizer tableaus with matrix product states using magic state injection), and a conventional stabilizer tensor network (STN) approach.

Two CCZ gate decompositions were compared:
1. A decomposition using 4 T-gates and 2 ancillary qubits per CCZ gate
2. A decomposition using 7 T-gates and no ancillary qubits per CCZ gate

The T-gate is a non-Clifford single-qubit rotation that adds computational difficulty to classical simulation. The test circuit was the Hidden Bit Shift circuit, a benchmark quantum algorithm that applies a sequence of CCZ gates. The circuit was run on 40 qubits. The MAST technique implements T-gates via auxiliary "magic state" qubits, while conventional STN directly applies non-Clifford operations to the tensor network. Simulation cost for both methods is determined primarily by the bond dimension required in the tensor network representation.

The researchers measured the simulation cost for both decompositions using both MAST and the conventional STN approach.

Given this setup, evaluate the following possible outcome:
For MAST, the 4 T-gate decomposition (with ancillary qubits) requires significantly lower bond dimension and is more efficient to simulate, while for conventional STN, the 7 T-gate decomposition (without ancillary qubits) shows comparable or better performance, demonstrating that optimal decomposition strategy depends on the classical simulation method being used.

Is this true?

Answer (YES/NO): NO